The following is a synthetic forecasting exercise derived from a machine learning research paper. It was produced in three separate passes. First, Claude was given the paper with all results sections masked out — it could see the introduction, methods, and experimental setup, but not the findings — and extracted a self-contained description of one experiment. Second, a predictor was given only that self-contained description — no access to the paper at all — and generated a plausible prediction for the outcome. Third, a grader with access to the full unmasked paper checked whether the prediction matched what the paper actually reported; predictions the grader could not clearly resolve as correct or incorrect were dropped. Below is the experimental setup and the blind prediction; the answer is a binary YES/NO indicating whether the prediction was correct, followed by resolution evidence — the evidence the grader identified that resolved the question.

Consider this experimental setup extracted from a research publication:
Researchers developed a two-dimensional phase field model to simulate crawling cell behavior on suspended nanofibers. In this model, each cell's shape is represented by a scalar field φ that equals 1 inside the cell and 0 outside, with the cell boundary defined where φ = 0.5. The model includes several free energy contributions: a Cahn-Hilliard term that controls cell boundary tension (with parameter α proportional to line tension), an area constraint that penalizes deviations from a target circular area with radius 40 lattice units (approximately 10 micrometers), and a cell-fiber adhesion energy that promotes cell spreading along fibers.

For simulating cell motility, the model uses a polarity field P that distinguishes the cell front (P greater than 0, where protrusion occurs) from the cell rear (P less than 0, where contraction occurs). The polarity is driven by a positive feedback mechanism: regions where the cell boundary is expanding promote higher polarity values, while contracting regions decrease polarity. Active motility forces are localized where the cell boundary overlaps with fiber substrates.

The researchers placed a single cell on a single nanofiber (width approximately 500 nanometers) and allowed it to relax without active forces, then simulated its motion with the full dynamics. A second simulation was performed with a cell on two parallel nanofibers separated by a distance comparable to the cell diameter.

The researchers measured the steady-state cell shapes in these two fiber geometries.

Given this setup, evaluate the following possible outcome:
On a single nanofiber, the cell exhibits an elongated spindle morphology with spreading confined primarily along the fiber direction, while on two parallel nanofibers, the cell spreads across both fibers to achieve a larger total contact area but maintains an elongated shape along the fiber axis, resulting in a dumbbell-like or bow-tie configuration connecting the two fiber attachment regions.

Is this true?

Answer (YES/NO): NO